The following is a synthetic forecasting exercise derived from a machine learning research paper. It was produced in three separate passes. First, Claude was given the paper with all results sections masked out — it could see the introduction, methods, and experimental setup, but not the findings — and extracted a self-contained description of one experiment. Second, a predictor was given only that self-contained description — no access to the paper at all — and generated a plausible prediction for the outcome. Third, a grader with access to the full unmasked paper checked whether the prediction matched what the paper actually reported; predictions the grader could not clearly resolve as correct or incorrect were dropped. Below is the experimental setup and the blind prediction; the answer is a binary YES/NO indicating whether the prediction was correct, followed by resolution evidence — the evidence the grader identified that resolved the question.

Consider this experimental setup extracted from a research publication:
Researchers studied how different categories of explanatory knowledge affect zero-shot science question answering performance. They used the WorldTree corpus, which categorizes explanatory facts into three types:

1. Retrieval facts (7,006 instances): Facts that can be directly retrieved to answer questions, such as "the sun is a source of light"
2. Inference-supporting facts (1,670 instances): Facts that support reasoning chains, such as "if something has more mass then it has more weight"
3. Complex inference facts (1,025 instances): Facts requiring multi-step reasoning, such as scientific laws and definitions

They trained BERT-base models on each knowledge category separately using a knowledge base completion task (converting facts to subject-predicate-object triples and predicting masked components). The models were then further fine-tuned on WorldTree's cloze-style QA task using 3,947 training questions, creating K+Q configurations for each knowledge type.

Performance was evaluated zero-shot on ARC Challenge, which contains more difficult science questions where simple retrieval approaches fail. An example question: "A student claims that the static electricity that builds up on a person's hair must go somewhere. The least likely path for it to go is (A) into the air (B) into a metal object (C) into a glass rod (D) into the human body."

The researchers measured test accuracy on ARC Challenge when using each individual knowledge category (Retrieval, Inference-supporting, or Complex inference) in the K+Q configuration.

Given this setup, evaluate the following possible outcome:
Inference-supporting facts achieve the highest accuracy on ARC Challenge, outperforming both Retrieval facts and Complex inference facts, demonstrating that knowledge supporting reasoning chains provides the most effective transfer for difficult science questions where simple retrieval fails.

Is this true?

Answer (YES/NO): NO